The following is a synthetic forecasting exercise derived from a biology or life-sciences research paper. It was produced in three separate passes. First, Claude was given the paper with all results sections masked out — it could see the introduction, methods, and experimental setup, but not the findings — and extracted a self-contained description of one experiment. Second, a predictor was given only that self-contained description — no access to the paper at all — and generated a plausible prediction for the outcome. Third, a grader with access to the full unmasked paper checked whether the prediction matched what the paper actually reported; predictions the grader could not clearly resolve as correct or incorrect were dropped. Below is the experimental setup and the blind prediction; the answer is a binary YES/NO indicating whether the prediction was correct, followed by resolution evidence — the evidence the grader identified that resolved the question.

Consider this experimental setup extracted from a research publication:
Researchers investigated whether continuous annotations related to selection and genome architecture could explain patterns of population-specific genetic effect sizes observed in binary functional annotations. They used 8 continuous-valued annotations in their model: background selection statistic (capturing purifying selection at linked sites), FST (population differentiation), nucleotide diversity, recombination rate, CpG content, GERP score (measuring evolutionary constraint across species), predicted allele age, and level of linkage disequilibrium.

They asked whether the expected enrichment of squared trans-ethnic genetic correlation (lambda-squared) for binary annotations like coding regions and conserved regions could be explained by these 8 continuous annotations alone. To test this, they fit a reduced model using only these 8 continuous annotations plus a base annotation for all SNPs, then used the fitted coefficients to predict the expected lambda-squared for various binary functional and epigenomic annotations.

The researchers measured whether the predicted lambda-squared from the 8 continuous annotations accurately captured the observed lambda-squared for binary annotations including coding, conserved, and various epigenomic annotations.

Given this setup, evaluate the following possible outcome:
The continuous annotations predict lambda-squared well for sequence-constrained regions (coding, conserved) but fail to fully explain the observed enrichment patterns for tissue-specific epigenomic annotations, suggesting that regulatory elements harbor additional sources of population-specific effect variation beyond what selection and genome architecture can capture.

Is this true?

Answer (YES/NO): NO